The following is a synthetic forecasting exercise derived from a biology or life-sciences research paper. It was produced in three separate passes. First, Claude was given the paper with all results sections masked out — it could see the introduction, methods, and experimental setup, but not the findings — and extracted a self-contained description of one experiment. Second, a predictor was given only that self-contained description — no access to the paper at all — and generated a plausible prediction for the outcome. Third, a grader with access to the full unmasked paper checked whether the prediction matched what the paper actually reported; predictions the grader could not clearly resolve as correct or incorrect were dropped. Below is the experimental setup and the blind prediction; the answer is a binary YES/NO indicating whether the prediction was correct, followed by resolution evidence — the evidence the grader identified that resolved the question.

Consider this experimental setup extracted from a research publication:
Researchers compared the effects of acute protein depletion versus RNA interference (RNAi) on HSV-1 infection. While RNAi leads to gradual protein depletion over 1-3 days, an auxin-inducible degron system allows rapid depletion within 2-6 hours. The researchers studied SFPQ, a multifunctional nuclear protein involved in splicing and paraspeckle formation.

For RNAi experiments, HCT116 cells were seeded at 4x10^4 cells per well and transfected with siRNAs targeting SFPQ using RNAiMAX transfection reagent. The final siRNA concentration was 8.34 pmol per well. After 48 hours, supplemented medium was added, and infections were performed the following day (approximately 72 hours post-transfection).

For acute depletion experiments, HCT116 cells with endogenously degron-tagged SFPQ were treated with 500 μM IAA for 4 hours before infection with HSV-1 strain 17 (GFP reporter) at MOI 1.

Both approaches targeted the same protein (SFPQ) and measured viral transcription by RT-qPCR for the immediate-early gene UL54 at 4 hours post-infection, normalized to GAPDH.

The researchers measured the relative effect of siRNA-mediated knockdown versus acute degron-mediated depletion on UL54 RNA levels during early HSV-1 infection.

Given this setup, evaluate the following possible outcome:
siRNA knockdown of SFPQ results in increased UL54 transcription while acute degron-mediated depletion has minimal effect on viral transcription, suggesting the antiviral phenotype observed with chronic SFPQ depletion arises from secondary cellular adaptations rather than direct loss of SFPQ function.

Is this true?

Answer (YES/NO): NO